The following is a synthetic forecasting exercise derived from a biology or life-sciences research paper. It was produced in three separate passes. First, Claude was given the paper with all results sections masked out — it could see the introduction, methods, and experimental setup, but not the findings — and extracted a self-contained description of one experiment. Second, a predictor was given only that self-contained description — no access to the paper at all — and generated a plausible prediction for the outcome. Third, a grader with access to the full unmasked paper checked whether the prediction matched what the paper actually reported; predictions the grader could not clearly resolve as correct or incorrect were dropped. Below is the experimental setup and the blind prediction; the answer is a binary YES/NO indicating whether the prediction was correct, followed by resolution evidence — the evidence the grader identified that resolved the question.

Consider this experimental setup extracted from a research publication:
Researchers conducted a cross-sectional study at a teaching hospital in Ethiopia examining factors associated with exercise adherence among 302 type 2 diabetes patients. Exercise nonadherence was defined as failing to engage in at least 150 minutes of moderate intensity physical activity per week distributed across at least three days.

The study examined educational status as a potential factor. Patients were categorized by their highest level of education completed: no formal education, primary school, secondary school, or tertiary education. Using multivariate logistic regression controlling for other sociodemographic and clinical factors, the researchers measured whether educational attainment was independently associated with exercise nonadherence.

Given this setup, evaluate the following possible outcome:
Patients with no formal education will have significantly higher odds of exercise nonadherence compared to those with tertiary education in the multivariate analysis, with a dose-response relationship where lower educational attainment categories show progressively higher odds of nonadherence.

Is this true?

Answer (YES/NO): YES